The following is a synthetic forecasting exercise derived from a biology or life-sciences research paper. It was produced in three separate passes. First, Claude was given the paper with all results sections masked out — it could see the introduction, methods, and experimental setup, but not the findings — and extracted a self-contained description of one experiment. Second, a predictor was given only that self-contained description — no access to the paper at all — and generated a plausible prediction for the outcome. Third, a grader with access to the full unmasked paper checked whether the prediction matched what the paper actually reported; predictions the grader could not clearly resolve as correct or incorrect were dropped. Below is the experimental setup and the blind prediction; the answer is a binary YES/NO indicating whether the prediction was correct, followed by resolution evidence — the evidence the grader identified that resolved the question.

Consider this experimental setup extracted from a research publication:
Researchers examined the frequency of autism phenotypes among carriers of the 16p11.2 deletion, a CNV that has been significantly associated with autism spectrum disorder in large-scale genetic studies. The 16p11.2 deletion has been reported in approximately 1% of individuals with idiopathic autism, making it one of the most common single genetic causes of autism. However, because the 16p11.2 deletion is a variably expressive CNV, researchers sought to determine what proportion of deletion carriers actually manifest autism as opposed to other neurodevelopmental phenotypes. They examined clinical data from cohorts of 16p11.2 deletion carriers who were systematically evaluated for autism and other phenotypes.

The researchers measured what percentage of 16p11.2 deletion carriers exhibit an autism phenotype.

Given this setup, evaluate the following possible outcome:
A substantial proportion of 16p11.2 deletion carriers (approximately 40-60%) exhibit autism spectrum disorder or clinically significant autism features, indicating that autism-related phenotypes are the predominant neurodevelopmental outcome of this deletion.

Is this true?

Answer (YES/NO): NO